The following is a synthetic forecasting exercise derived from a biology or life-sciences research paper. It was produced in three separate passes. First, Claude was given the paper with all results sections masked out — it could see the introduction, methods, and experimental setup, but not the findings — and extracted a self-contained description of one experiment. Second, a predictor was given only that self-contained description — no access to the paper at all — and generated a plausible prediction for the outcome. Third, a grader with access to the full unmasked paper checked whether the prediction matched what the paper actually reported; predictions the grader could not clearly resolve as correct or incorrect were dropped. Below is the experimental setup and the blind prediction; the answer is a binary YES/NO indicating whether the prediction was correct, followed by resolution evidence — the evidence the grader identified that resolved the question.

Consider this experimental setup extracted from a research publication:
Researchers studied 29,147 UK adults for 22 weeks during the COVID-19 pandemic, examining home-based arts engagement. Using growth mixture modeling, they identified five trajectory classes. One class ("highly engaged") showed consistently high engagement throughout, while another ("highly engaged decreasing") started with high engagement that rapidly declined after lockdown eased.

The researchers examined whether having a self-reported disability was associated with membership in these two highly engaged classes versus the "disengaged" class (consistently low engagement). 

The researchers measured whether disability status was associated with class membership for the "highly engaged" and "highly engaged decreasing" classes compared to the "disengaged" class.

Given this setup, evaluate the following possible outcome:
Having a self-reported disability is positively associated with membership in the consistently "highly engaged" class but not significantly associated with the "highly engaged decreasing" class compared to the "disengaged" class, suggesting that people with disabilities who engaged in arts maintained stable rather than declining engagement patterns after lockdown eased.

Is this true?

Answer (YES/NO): YES